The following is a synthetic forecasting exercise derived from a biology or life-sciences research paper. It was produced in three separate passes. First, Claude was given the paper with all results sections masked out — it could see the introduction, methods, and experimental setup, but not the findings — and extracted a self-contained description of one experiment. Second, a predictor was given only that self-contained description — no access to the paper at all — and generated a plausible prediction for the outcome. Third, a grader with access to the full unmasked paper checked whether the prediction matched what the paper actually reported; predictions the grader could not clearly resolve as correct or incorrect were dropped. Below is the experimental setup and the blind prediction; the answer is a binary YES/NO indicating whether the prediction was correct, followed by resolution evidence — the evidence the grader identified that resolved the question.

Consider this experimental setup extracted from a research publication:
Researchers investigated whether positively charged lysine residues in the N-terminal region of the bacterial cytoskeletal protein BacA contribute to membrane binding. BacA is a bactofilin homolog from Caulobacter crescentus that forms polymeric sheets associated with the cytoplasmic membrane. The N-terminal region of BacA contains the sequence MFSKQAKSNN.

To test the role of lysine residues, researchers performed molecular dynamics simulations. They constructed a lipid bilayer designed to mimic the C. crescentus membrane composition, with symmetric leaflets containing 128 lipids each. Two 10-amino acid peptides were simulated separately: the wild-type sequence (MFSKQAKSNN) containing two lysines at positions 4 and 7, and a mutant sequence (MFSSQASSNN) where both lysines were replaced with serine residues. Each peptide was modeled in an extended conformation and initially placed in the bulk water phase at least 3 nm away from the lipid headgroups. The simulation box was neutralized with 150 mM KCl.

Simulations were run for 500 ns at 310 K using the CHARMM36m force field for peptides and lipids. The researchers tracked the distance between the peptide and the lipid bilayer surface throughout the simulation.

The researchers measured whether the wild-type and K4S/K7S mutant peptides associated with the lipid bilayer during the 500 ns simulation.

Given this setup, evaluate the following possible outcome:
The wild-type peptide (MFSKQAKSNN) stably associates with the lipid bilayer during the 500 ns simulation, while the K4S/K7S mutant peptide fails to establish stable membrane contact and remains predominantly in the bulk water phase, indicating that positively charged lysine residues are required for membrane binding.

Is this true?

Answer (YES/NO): NO